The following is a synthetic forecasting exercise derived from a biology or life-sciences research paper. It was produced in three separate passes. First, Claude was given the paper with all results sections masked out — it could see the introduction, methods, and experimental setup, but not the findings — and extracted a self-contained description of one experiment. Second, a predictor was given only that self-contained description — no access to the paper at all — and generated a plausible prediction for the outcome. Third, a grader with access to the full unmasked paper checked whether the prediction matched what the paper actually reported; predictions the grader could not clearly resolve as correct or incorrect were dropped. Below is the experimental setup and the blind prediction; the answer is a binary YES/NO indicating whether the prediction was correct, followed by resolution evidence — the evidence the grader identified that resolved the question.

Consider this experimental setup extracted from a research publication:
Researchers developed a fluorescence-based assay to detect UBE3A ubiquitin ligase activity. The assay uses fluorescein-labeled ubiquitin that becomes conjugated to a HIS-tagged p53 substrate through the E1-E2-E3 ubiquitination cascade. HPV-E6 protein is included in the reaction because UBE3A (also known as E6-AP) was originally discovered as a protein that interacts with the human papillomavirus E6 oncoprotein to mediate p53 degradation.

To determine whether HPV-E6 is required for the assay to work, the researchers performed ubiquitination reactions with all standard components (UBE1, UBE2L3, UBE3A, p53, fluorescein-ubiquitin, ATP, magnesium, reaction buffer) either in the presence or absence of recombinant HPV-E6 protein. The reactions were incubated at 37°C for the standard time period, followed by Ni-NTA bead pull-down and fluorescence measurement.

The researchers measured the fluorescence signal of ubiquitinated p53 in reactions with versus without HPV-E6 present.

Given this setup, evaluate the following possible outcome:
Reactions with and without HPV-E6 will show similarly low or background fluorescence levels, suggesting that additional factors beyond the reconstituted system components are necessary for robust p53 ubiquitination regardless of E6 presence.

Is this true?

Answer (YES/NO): NO